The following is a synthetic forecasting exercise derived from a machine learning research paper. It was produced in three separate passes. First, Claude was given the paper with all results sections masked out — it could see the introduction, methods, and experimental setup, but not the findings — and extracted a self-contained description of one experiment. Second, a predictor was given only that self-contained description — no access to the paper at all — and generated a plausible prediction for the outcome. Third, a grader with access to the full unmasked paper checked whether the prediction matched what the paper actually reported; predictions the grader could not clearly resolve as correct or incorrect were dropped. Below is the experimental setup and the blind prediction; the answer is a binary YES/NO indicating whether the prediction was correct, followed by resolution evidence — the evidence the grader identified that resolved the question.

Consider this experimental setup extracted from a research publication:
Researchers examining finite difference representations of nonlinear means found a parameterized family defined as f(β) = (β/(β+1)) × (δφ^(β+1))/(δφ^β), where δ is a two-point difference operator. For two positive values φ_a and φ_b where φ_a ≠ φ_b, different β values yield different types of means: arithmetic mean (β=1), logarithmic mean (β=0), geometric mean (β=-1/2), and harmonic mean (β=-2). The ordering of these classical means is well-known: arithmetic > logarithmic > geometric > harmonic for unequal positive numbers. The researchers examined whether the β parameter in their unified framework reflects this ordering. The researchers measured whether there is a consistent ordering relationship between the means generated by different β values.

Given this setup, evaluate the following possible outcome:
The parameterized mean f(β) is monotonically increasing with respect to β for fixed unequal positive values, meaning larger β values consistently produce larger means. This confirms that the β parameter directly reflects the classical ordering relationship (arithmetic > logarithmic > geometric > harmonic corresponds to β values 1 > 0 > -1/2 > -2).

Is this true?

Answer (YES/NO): YES